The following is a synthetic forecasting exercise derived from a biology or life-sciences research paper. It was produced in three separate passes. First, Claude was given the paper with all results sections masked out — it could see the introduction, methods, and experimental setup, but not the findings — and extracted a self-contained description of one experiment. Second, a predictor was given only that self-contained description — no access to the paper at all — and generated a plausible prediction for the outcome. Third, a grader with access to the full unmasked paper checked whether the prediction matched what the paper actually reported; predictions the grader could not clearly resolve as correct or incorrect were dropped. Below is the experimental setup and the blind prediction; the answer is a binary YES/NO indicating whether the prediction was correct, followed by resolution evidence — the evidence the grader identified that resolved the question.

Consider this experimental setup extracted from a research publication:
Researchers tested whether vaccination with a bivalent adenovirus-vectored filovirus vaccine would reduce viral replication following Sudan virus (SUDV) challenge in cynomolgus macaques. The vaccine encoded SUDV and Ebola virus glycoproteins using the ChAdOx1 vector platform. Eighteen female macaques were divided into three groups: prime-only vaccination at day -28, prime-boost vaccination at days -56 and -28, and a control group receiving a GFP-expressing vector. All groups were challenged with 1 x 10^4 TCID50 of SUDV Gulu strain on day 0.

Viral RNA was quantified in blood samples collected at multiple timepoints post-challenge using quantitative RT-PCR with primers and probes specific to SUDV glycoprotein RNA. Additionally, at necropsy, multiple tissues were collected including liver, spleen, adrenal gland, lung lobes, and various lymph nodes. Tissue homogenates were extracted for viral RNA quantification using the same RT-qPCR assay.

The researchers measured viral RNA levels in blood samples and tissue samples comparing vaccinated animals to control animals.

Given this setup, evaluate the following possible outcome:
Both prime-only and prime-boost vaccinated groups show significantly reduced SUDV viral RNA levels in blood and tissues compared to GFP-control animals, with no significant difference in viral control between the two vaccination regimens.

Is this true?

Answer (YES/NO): NO